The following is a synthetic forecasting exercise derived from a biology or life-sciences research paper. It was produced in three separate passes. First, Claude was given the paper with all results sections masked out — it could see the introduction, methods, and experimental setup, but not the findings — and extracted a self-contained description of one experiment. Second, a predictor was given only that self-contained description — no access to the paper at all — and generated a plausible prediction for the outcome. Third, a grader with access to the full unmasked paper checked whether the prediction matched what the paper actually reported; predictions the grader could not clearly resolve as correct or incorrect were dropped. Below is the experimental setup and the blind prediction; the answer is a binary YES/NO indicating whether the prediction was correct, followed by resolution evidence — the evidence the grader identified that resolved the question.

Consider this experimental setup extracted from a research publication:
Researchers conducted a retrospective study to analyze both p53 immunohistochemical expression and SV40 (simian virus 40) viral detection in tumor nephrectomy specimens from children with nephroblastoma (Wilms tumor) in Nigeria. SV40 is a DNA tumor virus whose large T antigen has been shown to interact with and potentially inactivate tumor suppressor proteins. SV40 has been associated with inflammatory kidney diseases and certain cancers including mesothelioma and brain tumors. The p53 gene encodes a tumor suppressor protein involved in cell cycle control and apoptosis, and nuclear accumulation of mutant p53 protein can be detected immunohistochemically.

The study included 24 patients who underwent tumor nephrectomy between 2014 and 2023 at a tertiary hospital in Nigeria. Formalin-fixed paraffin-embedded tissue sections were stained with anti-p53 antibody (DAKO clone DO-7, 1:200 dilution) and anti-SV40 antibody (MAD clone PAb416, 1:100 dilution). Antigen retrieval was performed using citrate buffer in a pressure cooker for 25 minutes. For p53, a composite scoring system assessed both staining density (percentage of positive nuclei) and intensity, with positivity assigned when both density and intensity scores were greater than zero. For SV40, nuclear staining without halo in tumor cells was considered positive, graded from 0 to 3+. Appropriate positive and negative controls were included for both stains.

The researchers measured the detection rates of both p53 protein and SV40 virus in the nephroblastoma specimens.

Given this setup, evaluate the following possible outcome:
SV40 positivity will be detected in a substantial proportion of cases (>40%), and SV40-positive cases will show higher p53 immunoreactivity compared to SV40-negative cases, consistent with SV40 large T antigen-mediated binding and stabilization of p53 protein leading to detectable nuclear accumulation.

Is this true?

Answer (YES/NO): NO